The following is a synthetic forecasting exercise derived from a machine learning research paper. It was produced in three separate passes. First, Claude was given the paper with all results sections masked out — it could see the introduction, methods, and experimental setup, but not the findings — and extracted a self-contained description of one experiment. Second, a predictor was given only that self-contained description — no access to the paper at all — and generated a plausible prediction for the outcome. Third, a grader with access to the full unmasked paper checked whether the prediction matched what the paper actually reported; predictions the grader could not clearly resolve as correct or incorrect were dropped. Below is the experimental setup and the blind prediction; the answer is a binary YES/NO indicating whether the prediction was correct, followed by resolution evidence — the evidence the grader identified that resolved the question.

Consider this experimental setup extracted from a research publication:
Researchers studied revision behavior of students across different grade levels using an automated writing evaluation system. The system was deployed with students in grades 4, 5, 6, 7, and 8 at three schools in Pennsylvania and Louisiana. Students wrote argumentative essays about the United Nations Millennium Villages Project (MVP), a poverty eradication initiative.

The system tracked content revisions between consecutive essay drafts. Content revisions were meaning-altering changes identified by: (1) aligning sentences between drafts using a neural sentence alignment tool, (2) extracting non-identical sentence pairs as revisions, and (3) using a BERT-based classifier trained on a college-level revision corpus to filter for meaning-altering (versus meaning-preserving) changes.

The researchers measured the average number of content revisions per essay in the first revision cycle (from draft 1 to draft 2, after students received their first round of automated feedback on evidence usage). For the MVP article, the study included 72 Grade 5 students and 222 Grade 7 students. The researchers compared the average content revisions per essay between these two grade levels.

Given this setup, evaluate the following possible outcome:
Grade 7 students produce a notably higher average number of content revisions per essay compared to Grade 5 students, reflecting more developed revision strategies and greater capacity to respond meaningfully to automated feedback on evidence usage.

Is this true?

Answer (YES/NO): NO